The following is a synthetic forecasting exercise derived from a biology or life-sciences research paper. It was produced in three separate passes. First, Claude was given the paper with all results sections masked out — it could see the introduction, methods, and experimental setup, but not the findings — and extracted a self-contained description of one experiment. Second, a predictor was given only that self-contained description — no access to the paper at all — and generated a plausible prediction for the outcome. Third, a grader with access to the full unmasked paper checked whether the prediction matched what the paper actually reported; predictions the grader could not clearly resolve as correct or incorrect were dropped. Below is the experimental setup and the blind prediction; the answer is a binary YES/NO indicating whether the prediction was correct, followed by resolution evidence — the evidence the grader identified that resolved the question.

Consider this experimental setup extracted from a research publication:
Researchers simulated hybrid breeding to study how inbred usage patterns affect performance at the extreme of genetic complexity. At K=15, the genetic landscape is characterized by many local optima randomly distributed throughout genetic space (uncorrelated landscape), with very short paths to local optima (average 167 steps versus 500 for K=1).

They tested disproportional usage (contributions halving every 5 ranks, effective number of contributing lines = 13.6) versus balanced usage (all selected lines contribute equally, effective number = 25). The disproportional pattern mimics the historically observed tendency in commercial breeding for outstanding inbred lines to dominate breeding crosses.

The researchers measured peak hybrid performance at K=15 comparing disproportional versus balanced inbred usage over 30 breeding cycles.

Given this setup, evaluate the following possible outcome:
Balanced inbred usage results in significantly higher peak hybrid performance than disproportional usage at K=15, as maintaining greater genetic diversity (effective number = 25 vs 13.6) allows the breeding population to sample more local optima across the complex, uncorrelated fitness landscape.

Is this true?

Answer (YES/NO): NO